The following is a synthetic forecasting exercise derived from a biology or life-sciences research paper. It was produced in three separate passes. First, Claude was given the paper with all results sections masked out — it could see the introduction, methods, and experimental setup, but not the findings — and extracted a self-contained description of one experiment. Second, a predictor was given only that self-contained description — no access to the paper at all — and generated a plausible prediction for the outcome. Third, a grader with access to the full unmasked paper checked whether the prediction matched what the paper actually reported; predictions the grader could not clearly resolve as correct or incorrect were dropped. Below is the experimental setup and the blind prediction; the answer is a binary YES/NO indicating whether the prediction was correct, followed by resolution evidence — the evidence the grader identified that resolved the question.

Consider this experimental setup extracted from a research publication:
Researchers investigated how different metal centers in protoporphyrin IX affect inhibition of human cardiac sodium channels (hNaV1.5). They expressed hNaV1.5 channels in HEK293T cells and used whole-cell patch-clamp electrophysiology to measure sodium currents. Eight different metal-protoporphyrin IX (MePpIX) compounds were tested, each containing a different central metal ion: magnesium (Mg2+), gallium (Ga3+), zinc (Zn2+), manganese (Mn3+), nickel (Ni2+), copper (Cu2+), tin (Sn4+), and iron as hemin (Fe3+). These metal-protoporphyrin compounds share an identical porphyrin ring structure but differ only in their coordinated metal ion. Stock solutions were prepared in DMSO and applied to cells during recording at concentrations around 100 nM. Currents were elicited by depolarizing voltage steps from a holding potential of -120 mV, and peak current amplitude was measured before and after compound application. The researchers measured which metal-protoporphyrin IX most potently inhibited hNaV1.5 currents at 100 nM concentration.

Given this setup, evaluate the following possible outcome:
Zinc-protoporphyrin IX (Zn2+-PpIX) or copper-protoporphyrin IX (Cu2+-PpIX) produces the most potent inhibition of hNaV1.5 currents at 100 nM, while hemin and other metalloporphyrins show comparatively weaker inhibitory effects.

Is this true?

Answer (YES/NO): NO